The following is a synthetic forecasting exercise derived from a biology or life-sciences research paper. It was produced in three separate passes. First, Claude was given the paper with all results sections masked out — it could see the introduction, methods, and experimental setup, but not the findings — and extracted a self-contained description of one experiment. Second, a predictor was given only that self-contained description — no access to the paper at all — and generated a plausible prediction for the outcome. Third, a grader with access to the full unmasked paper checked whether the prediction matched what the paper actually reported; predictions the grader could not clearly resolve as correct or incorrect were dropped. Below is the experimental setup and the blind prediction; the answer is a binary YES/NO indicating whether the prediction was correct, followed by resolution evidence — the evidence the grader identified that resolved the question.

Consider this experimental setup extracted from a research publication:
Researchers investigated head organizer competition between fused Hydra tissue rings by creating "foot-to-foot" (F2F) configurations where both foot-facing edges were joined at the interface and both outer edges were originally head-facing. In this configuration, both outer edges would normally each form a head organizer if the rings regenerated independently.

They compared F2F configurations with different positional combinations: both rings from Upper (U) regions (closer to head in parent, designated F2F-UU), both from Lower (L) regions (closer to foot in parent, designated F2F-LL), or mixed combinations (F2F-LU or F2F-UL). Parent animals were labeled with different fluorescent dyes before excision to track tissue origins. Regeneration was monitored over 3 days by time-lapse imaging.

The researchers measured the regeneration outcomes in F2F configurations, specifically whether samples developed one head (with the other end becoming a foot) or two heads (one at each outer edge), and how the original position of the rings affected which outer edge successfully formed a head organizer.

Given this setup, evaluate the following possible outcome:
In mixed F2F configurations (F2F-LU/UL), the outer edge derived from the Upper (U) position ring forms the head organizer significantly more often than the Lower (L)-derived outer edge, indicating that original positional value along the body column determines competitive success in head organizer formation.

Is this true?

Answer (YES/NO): YES